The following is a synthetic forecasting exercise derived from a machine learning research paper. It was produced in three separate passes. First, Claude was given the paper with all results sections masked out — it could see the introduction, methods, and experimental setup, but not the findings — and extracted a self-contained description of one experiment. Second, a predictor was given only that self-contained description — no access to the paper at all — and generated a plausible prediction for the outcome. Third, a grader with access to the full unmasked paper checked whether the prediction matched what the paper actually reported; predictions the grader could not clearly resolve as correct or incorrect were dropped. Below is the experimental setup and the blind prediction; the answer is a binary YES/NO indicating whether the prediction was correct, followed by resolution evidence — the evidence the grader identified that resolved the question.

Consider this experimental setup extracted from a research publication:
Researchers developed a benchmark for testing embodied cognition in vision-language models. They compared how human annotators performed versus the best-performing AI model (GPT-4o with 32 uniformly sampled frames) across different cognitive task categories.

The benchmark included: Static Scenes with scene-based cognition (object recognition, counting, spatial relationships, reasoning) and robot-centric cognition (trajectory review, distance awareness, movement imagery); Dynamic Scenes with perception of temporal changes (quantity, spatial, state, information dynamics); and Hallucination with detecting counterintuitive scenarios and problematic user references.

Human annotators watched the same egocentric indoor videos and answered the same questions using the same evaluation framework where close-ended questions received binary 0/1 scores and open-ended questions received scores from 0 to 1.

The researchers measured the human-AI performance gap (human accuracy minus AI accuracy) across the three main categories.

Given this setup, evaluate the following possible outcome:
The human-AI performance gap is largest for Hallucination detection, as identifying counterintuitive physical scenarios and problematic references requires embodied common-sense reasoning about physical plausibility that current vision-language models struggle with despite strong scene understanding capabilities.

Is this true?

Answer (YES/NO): NO